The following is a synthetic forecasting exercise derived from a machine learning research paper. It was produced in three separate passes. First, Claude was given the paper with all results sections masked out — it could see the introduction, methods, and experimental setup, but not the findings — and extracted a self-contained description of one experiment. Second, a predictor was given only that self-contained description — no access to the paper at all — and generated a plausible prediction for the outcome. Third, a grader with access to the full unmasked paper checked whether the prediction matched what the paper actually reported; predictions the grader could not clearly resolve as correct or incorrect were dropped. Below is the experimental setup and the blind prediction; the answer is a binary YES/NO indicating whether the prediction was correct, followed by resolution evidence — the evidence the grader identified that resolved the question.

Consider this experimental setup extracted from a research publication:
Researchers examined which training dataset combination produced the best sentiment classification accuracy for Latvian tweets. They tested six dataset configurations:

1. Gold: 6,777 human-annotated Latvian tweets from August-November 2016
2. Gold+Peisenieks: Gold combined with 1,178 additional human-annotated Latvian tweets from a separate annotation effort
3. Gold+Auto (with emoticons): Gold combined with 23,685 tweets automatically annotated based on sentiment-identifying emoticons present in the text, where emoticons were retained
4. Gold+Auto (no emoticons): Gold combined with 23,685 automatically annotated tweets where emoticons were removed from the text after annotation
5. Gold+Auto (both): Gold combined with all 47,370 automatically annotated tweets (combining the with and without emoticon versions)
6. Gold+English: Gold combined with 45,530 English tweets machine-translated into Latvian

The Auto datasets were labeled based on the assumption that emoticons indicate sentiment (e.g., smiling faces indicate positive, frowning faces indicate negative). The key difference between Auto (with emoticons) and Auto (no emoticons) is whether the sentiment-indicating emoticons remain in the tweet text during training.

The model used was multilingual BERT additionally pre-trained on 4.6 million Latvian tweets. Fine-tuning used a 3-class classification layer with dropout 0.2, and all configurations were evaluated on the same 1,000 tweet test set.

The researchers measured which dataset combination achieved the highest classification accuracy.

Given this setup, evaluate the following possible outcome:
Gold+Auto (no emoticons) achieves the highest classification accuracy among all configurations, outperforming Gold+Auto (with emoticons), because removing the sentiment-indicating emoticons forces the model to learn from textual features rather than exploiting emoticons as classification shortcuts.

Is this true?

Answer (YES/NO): NO